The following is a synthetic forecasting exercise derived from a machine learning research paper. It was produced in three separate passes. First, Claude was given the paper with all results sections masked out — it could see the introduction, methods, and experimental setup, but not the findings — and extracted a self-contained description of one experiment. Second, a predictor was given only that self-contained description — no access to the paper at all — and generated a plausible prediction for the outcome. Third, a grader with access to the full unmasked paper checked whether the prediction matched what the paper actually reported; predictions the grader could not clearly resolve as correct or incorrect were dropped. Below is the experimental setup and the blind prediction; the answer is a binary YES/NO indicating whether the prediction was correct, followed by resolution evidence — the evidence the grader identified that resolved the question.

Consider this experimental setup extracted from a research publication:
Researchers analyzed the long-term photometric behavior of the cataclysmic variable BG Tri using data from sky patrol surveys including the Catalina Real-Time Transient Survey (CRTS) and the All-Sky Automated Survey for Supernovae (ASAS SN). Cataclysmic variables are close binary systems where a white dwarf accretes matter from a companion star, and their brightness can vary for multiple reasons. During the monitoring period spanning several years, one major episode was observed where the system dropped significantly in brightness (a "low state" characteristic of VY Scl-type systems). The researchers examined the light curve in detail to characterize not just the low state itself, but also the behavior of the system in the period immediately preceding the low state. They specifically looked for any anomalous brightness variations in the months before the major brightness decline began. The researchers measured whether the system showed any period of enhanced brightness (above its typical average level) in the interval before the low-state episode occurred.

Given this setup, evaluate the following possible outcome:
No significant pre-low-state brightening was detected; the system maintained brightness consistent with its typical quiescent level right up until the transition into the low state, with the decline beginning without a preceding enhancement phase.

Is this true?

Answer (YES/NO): NO